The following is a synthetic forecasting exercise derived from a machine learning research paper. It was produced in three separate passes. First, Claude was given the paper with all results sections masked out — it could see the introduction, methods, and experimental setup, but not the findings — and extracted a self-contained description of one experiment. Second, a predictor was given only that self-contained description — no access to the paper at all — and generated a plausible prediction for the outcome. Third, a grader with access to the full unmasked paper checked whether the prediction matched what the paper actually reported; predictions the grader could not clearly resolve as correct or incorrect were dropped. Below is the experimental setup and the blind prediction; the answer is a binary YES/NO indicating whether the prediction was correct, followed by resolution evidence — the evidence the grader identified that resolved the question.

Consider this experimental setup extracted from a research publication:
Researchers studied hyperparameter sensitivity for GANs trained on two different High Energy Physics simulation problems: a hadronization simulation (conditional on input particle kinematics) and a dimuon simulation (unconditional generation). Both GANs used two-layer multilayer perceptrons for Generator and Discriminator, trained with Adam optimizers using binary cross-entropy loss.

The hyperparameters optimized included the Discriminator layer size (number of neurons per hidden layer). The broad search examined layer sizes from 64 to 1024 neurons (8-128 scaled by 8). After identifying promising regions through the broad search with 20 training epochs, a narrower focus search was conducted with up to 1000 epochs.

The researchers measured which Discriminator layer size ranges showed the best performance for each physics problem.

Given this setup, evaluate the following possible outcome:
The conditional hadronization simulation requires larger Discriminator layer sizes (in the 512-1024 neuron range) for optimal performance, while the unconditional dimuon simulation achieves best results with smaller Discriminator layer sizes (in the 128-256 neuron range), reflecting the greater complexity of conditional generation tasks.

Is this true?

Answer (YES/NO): NO